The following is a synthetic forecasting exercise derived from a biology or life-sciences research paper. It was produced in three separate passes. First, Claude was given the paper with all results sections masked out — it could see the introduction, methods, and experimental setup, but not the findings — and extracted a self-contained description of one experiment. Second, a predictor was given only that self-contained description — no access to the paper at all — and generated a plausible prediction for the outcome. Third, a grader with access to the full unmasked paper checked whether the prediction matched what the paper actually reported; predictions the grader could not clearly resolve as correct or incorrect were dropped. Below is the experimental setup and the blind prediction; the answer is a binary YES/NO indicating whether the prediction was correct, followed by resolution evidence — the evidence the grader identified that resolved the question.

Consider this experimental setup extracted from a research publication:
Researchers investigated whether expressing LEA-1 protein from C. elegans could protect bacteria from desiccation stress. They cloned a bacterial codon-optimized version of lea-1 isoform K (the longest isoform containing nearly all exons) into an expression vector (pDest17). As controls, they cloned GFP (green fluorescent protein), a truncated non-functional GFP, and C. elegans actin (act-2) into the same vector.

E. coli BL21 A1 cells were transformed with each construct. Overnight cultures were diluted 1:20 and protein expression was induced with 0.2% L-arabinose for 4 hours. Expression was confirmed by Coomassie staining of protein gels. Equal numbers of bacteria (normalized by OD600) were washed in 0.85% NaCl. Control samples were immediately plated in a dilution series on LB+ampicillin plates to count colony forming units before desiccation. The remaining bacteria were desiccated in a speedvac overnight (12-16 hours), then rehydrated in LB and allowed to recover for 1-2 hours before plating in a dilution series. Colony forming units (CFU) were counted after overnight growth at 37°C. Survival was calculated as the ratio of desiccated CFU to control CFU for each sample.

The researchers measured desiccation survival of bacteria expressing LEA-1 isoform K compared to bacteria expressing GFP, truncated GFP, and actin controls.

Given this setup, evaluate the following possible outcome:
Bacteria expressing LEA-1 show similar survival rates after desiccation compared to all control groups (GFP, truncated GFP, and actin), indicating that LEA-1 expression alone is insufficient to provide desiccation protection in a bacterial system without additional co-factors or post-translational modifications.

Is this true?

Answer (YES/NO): NO